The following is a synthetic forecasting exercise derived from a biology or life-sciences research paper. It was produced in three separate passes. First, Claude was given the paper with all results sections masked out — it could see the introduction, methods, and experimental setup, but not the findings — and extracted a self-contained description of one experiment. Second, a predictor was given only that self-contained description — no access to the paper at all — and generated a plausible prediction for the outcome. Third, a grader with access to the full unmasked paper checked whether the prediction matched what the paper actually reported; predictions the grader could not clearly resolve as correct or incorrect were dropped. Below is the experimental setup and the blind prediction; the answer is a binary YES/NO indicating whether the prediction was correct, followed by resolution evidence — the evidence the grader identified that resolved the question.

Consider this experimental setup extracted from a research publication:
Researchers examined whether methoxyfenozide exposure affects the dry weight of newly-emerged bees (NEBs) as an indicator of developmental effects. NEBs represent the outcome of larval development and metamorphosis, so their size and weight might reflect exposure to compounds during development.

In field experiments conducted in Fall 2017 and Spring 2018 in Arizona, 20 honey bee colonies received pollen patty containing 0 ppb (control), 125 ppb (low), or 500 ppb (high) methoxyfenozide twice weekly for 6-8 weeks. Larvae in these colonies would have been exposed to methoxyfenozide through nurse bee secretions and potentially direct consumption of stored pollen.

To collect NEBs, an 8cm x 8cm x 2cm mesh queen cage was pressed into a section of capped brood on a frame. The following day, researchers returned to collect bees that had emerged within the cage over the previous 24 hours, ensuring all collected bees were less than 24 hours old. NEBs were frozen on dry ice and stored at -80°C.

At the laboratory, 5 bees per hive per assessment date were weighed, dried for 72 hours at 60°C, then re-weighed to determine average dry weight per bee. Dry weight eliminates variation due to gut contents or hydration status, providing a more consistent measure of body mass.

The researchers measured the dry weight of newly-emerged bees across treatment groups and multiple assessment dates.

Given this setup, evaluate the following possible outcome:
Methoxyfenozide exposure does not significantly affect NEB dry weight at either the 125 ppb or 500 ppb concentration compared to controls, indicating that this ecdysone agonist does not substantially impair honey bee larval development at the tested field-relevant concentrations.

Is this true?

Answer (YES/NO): YES